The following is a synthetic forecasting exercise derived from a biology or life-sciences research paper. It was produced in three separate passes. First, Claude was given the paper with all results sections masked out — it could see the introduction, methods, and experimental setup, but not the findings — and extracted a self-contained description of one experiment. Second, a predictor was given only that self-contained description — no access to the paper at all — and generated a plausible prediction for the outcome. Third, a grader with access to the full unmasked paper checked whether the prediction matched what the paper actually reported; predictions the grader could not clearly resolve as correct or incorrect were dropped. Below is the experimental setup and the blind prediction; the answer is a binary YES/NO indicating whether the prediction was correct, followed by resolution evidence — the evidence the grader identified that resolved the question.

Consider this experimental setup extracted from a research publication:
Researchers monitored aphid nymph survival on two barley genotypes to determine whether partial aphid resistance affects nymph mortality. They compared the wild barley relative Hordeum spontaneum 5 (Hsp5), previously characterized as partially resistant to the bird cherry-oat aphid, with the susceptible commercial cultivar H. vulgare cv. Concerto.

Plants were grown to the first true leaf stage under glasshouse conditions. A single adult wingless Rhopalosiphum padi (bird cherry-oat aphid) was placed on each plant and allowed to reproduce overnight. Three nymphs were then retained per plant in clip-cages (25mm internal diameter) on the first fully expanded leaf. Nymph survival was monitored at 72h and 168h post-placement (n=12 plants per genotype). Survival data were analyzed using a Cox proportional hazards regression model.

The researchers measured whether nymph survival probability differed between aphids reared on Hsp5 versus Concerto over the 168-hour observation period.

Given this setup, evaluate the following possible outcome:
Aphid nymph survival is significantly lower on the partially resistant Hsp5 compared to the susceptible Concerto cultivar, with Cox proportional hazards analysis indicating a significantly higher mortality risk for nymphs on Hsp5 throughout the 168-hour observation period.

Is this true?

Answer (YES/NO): NO